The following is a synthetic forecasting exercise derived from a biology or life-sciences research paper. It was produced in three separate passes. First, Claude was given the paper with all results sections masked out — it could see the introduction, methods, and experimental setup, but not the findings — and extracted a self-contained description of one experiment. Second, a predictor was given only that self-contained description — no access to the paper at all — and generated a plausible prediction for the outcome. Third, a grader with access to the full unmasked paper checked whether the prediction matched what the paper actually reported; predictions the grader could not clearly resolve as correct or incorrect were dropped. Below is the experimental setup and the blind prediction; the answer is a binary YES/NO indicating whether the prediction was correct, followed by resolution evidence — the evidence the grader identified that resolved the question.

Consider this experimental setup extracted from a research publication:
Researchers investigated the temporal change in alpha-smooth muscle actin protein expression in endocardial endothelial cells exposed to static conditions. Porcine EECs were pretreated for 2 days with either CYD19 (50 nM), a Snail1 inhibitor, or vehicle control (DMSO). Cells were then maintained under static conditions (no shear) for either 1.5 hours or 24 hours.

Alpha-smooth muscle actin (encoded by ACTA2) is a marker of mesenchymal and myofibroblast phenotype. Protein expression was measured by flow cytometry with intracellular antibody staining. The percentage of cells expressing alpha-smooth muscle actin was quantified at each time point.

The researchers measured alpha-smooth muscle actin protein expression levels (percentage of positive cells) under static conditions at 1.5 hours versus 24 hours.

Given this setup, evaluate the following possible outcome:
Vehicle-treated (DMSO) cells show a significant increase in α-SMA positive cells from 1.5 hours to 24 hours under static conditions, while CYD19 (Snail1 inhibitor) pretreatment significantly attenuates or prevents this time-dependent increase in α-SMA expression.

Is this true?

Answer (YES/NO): NO